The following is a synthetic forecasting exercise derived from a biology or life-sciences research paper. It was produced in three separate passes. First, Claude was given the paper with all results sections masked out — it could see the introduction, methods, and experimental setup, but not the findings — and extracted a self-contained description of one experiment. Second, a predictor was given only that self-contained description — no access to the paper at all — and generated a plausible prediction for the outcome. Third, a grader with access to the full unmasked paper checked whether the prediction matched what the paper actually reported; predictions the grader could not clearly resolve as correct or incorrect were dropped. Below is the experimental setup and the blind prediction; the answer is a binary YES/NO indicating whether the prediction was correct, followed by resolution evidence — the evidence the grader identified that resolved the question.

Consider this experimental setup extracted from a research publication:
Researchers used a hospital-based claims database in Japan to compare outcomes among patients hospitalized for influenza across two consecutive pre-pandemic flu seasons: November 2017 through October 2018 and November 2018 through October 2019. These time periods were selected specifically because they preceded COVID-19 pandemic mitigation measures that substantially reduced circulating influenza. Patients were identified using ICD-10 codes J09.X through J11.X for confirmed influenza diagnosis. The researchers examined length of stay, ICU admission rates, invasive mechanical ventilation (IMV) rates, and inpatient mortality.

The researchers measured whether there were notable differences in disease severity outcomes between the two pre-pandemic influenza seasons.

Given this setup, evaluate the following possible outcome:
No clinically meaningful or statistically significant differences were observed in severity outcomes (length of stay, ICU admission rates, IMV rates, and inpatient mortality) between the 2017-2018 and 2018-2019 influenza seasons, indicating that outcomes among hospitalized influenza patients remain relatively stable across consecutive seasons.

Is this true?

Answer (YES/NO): YES